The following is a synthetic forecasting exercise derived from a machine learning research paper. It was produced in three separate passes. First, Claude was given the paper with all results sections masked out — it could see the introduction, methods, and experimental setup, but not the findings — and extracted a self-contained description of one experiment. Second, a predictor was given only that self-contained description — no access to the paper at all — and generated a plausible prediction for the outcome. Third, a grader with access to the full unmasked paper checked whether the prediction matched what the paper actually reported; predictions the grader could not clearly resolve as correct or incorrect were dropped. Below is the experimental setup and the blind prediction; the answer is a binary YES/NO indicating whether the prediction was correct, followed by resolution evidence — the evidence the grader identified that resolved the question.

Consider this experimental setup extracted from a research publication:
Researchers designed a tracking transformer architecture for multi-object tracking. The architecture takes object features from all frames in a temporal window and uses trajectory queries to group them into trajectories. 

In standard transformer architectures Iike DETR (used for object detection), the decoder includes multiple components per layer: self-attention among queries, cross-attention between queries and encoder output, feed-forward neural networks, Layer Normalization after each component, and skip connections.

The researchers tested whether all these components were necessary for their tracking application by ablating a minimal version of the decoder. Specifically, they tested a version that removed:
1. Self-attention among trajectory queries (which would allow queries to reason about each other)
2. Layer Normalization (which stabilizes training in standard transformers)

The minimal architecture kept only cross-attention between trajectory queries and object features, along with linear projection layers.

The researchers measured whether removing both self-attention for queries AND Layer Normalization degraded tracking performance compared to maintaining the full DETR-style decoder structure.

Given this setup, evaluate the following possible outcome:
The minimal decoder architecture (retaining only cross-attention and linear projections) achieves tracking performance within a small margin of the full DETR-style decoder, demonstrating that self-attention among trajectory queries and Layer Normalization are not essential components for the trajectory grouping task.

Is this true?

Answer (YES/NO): YES